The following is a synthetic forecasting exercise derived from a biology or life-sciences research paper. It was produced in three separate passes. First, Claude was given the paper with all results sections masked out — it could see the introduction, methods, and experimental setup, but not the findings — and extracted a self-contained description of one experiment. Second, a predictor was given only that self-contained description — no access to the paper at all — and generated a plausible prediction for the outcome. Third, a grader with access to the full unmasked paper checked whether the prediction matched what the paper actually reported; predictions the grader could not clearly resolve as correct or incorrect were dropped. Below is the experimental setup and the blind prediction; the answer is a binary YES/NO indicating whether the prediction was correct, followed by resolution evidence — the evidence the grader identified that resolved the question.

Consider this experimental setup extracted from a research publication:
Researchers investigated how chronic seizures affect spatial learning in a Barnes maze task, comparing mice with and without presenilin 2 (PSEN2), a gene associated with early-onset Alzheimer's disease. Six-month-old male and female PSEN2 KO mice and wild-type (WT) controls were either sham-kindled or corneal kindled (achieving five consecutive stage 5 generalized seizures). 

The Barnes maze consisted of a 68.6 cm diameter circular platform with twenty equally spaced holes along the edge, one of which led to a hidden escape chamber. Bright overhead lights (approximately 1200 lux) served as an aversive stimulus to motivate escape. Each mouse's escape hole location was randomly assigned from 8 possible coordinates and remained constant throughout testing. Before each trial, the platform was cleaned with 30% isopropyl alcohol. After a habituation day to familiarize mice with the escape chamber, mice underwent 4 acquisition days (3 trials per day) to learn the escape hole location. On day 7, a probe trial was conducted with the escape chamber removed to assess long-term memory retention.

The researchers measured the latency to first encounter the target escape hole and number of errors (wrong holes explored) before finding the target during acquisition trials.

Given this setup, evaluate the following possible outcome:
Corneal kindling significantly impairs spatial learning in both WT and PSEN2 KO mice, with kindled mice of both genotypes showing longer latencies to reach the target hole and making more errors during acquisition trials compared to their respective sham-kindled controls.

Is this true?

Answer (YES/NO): NO